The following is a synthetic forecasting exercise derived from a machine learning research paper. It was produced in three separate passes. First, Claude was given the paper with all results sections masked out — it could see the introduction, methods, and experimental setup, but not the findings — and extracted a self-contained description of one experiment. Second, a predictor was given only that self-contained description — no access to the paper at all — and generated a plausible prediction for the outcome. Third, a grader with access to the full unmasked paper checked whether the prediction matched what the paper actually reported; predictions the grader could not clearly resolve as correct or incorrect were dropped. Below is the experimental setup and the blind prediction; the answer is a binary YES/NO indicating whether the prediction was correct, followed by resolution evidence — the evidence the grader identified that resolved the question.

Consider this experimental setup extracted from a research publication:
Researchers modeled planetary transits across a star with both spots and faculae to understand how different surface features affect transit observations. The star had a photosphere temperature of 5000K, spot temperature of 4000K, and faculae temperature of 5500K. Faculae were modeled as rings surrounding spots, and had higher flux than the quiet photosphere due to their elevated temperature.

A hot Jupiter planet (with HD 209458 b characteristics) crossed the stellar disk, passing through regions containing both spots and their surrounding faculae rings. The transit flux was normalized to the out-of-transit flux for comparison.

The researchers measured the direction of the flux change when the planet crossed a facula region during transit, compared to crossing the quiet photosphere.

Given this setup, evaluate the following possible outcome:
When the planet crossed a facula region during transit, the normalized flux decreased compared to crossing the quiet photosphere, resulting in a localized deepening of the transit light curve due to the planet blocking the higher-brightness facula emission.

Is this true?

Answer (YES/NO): YES